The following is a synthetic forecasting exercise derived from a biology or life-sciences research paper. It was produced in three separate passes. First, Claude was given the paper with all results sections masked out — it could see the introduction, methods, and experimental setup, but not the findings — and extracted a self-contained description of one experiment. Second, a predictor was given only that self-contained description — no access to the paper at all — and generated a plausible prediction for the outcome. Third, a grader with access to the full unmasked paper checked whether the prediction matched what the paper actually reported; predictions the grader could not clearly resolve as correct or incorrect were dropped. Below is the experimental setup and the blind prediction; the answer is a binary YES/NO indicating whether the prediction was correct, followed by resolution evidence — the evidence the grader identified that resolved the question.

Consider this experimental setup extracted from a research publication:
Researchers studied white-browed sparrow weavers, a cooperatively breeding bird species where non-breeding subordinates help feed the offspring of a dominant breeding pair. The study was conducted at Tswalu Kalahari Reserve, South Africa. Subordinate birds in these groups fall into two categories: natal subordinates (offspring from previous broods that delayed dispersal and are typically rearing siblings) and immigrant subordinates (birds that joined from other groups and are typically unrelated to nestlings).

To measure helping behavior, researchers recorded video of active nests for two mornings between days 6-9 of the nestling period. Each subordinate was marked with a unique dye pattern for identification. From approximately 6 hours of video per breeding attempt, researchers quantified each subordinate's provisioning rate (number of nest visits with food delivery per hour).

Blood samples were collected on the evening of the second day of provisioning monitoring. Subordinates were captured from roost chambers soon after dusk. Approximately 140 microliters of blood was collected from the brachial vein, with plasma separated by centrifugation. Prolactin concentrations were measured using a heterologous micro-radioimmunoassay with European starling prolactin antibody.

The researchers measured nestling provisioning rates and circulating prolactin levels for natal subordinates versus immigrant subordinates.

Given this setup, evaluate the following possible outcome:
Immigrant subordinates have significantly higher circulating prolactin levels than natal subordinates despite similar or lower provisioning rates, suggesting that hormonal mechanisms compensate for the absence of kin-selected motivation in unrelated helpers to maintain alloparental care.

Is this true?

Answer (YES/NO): NO